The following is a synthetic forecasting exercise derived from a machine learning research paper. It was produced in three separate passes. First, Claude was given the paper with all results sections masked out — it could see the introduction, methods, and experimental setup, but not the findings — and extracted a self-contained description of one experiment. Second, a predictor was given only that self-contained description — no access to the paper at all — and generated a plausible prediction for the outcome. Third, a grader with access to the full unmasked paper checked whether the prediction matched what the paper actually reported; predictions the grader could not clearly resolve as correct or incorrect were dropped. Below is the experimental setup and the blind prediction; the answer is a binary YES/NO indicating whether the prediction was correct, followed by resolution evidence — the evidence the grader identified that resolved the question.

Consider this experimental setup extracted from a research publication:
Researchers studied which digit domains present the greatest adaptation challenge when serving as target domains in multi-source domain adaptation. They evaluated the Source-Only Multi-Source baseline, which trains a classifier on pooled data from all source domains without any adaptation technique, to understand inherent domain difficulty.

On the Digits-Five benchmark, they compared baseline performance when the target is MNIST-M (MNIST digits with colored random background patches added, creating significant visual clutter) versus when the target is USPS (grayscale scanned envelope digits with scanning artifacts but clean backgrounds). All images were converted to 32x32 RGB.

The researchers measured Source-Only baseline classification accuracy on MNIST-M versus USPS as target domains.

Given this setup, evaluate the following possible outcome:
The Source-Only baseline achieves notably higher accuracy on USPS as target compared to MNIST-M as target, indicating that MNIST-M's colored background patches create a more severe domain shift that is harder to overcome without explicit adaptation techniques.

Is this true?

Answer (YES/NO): YES